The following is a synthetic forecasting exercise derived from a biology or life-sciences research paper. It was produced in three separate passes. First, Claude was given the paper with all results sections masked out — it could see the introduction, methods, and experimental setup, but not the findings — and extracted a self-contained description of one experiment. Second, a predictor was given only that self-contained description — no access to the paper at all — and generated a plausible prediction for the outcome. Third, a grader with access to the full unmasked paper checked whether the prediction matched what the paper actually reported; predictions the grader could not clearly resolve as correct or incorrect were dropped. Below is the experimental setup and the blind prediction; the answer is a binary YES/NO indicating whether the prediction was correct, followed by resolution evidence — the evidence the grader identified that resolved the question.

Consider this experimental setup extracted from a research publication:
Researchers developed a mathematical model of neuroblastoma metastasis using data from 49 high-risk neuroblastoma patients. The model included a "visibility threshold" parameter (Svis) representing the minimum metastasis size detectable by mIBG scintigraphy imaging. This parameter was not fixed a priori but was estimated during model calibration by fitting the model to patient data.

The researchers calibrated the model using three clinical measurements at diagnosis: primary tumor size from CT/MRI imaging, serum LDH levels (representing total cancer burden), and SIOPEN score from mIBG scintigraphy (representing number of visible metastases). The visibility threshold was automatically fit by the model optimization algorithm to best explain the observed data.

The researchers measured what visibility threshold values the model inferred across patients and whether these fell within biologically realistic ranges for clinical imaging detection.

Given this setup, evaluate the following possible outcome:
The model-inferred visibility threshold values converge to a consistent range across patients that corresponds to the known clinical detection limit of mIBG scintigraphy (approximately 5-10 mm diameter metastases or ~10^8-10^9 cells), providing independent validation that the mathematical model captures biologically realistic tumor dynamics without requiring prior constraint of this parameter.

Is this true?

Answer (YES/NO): NO